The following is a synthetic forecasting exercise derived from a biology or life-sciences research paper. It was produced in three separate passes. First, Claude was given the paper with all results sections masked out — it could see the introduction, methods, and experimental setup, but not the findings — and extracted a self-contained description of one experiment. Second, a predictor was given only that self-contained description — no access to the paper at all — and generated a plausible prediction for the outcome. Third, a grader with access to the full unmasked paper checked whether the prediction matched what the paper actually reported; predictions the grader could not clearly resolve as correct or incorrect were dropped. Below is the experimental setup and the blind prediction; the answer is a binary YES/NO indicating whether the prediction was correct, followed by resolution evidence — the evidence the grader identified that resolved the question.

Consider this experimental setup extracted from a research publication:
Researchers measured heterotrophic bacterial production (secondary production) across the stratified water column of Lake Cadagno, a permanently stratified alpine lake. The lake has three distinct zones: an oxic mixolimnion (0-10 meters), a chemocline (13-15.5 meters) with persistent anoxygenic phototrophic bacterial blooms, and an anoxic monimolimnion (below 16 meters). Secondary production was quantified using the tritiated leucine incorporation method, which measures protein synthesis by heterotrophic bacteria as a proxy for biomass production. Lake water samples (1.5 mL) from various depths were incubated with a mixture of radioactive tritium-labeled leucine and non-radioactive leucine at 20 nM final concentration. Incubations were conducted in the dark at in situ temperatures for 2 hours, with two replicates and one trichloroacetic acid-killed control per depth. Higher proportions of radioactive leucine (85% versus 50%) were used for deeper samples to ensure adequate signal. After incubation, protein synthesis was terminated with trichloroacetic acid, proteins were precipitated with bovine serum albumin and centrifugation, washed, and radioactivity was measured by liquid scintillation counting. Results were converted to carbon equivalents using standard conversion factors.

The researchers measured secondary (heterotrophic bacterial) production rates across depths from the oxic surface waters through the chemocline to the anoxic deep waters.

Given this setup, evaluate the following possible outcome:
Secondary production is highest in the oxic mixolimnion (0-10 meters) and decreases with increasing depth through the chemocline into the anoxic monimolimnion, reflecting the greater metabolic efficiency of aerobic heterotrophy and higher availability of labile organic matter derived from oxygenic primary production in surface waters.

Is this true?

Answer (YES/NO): NO